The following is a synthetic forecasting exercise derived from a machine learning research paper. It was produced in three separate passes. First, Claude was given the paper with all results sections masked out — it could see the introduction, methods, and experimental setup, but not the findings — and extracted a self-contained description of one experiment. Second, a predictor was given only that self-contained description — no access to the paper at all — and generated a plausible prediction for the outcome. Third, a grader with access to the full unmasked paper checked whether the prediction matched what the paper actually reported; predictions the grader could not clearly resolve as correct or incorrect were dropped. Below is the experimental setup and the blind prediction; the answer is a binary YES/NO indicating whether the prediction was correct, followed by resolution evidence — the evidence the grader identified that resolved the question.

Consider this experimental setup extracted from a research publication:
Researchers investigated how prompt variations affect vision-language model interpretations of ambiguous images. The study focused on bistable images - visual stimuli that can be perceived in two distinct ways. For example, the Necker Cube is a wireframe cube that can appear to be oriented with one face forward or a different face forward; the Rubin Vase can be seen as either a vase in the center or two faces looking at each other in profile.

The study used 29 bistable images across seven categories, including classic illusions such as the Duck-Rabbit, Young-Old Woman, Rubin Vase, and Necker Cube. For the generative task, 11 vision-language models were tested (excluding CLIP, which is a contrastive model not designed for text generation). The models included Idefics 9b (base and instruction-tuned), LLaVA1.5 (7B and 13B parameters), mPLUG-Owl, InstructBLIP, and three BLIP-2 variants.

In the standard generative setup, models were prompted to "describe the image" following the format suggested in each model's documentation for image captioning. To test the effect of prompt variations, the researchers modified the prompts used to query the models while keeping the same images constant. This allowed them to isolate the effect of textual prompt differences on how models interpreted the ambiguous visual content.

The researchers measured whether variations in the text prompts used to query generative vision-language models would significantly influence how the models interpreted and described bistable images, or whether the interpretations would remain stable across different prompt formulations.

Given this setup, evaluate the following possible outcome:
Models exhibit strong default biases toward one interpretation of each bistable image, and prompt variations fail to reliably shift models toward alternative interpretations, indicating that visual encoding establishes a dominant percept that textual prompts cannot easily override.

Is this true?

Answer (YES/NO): NO